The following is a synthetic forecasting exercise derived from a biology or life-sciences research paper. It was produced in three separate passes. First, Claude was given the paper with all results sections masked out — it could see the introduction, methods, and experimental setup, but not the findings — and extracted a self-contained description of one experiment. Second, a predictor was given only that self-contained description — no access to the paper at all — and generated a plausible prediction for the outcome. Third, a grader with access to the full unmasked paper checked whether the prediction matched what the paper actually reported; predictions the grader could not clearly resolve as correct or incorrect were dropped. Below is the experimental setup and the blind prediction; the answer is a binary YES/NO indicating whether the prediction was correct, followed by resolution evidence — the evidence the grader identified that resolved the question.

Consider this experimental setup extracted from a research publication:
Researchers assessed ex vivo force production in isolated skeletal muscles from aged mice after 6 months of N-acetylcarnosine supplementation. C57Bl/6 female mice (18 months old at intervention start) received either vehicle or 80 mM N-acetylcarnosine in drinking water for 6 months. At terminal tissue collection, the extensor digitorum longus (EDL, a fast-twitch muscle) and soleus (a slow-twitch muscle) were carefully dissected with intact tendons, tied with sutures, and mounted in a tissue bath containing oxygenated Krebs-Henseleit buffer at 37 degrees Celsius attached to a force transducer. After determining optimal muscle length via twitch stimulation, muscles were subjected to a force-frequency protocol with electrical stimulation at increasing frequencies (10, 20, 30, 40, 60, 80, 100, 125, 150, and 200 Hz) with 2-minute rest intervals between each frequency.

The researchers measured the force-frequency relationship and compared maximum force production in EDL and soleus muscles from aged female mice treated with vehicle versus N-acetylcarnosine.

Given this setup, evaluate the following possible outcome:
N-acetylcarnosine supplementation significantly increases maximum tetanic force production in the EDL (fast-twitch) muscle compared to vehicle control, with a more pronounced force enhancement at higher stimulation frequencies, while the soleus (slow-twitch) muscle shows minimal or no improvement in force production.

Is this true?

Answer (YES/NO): NO